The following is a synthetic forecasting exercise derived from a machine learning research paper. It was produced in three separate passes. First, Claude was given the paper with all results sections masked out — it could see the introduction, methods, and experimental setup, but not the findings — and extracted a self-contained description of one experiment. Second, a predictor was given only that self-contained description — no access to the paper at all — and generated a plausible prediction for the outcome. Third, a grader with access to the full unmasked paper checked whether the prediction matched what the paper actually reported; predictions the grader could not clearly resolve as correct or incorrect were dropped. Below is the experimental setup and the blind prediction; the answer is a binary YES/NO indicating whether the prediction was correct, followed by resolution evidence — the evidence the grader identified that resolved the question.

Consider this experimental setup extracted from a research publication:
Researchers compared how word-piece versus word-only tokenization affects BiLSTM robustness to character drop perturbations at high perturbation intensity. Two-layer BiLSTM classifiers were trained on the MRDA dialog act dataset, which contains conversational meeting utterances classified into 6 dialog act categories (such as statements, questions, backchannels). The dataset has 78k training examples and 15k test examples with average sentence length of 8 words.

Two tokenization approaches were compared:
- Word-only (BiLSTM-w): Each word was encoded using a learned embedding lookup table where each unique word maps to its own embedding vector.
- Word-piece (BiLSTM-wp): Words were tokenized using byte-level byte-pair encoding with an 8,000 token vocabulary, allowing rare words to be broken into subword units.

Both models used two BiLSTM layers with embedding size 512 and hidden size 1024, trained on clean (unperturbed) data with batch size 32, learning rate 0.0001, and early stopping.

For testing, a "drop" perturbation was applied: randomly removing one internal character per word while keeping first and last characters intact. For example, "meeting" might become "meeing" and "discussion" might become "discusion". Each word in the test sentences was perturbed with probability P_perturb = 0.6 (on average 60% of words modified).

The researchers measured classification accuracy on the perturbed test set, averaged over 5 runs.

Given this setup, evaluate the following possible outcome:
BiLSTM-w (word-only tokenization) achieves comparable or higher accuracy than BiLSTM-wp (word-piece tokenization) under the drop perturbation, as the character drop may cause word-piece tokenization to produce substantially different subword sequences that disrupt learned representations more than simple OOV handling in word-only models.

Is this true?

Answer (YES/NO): NO